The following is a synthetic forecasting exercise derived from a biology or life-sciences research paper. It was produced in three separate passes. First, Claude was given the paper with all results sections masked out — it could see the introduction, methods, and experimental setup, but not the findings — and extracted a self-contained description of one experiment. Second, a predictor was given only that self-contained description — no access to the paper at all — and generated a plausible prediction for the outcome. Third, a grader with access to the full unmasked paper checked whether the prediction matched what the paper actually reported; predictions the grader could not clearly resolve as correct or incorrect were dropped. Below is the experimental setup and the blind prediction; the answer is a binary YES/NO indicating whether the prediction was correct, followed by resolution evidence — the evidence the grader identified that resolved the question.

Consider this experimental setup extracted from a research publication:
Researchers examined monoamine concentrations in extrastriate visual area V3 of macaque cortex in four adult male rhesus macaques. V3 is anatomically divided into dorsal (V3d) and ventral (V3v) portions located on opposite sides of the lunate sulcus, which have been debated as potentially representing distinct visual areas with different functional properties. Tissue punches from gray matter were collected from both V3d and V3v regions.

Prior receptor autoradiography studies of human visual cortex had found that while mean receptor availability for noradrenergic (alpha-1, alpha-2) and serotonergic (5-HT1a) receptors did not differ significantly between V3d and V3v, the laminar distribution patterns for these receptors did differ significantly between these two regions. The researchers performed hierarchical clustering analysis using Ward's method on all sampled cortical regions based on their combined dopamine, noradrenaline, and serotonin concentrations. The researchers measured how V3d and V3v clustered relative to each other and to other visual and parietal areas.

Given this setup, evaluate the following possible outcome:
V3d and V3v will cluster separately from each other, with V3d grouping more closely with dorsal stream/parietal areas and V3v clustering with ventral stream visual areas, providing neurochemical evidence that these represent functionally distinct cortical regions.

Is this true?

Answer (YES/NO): NO